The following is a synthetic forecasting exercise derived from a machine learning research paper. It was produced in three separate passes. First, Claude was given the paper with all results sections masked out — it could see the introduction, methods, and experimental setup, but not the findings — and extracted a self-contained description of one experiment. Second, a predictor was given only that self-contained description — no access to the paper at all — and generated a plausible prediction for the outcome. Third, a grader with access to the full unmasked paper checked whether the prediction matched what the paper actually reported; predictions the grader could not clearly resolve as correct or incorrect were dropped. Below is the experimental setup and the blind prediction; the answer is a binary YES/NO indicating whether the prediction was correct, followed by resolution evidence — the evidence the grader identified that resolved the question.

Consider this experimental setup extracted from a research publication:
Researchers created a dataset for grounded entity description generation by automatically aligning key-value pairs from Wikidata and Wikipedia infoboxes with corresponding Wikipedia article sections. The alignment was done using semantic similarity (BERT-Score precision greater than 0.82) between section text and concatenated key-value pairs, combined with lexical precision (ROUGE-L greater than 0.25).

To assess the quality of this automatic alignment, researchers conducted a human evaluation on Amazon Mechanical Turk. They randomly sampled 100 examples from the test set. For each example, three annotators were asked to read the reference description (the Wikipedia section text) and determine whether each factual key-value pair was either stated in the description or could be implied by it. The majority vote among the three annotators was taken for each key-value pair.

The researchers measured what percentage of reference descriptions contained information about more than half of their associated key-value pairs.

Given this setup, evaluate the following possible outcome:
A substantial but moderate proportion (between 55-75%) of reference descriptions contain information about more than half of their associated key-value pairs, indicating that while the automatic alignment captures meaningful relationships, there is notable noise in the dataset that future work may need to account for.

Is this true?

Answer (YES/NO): YES